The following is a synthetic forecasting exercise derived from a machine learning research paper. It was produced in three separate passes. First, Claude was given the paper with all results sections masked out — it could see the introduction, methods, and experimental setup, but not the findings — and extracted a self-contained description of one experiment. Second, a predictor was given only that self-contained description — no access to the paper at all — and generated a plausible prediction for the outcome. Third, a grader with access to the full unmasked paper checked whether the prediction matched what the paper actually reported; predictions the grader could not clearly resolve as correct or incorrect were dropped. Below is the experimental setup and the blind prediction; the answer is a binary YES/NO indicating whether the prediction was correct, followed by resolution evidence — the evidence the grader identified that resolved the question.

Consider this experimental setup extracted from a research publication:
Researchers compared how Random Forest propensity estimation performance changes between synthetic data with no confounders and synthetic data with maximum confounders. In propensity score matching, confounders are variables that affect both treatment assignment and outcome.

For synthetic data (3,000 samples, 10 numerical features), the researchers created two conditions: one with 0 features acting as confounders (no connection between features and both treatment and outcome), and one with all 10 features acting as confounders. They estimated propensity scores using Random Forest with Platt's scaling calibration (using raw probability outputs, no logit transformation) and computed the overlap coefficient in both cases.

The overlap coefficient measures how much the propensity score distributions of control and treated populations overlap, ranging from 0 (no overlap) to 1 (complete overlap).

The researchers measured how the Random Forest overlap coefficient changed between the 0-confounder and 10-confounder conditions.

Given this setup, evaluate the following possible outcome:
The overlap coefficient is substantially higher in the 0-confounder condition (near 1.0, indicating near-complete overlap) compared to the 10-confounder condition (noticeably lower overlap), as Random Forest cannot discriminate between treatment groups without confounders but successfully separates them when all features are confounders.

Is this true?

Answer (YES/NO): NO